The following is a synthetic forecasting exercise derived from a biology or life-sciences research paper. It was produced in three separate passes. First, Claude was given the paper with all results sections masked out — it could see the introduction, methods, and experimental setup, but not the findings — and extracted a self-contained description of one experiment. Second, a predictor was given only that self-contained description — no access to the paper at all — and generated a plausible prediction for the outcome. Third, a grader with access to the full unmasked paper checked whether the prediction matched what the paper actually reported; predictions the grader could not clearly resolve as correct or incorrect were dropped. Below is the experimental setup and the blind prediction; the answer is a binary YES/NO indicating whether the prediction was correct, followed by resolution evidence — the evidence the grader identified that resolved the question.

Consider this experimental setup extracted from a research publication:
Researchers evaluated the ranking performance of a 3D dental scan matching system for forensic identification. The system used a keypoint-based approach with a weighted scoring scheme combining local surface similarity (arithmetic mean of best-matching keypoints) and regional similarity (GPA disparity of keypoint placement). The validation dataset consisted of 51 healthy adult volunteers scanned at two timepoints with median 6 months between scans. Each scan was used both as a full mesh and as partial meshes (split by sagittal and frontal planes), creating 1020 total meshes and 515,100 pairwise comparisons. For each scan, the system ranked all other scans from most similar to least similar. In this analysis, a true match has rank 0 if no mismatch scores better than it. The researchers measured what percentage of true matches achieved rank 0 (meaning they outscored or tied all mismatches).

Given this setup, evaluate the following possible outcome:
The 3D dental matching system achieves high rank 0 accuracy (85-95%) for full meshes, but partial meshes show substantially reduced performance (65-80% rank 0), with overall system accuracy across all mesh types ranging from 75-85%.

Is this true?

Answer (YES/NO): NO